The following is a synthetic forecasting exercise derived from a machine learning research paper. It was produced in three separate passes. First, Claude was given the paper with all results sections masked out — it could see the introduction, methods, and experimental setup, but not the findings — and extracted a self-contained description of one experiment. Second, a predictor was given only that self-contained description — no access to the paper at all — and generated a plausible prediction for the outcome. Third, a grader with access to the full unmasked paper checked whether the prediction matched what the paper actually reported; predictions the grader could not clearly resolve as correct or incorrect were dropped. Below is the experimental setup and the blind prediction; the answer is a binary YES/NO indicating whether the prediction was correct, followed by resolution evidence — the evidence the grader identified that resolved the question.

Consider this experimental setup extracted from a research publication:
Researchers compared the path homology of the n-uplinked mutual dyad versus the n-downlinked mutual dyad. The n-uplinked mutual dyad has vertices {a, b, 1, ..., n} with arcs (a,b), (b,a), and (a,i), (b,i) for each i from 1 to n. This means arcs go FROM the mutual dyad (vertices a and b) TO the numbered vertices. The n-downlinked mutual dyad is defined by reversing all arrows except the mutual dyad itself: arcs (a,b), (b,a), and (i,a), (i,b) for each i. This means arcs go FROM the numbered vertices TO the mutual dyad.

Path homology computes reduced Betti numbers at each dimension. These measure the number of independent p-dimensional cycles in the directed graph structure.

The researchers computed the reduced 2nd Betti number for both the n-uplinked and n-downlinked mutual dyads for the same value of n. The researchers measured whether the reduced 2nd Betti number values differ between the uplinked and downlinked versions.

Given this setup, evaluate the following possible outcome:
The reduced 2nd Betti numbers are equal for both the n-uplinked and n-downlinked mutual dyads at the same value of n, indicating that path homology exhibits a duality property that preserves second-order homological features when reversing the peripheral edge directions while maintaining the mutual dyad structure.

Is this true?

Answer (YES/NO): YES